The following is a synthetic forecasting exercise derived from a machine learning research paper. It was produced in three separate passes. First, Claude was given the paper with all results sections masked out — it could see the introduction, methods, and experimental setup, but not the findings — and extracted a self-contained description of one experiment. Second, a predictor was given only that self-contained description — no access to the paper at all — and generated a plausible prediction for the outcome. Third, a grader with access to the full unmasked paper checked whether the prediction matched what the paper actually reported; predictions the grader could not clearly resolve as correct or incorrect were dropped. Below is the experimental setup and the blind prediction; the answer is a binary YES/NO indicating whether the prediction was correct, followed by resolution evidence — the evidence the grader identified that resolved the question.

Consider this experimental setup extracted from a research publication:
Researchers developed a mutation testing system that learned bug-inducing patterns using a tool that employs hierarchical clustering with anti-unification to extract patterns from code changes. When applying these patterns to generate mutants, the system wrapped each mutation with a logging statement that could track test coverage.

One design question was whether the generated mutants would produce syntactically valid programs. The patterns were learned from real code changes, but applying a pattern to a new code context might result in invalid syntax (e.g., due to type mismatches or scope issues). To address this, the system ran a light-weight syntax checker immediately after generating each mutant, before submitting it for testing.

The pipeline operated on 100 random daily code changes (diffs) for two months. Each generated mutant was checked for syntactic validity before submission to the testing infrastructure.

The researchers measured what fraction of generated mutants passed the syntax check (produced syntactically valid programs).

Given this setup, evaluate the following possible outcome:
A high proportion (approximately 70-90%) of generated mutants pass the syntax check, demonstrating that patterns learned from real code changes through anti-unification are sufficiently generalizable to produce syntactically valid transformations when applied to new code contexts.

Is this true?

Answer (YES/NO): NO